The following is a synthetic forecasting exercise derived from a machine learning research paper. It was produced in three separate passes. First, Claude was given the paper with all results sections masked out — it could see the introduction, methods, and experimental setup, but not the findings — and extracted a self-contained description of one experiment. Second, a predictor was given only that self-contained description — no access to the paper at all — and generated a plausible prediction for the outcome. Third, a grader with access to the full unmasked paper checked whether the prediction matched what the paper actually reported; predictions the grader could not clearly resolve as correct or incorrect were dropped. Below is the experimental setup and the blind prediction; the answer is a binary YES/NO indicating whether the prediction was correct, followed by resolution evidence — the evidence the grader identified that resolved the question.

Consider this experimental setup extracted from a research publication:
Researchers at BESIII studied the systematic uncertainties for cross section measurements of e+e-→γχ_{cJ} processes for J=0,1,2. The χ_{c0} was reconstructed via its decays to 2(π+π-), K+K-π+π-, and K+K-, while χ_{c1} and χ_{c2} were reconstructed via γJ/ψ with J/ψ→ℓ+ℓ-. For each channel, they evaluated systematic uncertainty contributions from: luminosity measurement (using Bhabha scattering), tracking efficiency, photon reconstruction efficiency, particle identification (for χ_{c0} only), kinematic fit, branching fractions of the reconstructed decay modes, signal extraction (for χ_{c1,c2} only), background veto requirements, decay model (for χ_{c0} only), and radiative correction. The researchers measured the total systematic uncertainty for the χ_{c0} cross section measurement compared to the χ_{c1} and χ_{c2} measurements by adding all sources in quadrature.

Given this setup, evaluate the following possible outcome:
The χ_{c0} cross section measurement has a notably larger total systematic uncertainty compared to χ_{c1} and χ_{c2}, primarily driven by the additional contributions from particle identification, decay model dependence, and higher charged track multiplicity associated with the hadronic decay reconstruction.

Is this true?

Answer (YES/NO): NO